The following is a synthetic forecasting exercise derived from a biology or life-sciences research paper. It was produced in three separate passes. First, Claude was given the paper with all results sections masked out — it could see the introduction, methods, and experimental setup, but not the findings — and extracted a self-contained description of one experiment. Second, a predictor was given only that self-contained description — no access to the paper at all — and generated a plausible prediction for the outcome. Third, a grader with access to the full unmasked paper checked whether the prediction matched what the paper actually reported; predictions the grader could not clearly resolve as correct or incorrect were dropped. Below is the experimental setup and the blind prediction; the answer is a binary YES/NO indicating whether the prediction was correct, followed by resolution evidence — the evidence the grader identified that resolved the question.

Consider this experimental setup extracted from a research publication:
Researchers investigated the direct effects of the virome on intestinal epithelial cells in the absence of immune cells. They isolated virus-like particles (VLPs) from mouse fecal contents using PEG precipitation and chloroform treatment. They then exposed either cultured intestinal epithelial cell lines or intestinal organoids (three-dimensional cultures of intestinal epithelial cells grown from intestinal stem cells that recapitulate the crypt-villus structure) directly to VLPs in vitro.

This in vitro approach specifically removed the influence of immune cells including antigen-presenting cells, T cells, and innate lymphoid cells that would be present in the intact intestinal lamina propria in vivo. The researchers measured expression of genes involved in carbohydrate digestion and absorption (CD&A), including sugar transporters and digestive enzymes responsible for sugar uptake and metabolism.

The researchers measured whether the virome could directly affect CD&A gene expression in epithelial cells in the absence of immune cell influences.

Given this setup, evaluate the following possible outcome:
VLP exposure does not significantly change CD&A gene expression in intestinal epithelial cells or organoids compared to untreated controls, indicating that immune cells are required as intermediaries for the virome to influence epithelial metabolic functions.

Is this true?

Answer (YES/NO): NO